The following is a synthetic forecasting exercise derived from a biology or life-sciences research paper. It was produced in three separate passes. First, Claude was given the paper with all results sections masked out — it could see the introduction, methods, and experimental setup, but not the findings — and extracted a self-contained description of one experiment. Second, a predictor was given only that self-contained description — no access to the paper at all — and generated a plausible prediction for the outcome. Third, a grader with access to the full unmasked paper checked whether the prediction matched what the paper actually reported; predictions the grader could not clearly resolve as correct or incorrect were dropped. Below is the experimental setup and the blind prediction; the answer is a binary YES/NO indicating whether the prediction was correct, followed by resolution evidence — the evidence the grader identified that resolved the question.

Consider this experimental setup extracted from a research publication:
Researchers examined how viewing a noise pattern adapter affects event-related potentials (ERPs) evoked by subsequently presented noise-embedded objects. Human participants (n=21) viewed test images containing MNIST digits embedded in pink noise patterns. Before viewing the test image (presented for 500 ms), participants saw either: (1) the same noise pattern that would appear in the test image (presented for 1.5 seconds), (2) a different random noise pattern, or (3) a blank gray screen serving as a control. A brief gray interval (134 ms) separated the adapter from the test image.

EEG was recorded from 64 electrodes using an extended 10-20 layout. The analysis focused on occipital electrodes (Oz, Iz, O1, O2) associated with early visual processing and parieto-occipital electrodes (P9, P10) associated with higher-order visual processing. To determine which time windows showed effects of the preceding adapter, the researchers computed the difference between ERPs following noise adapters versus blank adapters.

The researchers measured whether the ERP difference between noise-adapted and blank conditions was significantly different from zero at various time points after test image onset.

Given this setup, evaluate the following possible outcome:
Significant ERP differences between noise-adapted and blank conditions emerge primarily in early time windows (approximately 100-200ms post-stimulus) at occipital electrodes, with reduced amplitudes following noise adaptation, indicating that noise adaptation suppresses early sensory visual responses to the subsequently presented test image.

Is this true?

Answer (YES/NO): NO